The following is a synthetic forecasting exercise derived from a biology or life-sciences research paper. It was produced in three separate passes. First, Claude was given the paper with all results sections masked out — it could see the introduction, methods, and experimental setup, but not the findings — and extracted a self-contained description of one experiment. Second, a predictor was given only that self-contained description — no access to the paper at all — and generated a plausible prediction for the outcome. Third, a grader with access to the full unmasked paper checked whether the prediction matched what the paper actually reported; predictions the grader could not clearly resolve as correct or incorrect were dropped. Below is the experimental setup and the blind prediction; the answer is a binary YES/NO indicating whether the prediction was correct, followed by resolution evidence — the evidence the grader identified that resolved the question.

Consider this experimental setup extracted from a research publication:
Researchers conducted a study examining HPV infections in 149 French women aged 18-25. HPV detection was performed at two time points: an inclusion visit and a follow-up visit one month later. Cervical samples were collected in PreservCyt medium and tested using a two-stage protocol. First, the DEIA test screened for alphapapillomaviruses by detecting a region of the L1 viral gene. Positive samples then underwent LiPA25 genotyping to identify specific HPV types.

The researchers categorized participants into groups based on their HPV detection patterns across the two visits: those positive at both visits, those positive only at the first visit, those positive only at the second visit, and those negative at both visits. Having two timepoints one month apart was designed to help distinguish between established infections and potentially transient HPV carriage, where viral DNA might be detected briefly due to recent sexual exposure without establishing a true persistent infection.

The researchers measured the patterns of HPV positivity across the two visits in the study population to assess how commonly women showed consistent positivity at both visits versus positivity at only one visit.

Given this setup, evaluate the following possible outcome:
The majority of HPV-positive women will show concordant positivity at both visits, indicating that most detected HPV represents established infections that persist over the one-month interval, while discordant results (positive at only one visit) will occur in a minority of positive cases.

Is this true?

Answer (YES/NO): YES